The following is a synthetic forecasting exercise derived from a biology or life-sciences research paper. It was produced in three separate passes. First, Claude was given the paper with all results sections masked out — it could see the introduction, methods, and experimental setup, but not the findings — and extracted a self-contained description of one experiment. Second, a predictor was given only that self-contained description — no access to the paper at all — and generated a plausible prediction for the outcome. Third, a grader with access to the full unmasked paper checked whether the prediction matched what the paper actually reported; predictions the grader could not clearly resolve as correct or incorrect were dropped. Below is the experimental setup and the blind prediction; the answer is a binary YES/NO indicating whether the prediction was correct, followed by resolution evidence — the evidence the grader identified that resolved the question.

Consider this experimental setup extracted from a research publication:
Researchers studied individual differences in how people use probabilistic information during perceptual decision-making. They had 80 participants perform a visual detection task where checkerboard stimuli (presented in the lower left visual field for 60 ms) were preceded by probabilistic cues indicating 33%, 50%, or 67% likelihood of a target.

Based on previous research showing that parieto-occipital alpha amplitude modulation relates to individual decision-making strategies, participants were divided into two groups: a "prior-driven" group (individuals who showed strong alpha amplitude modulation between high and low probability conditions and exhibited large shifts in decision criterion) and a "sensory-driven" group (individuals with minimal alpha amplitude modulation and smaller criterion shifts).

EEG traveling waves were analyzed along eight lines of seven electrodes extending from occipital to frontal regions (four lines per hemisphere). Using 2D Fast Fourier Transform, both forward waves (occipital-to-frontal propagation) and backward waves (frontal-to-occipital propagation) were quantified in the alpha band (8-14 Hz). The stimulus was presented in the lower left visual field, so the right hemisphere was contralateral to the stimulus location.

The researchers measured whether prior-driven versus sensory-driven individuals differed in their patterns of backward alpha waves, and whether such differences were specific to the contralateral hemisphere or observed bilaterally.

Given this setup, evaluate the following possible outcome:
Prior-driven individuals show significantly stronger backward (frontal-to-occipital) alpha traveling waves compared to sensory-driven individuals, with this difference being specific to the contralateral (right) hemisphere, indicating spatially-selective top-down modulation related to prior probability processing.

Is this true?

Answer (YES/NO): YES